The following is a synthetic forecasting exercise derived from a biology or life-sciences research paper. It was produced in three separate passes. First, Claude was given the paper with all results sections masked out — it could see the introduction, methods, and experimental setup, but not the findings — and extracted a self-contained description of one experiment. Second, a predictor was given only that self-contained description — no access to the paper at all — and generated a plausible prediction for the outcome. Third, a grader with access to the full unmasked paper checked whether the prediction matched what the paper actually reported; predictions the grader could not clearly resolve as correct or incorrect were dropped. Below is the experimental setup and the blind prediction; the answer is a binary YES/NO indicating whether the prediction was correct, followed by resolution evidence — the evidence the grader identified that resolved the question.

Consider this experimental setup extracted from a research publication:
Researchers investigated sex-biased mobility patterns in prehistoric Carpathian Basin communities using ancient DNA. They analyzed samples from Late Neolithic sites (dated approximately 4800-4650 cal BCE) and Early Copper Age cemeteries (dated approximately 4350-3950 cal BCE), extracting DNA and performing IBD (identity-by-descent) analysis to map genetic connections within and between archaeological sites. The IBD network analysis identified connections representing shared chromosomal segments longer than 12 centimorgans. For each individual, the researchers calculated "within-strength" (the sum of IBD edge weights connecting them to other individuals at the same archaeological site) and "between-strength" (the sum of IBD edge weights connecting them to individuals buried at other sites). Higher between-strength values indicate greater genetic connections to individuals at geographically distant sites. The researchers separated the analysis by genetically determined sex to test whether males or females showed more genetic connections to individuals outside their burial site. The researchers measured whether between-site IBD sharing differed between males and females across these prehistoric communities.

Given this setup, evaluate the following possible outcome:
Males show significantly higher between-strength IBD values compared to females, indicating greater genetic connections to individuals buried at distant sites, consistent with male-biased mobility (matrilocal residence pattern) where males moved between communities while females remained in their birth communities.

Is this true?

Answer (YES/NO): NO